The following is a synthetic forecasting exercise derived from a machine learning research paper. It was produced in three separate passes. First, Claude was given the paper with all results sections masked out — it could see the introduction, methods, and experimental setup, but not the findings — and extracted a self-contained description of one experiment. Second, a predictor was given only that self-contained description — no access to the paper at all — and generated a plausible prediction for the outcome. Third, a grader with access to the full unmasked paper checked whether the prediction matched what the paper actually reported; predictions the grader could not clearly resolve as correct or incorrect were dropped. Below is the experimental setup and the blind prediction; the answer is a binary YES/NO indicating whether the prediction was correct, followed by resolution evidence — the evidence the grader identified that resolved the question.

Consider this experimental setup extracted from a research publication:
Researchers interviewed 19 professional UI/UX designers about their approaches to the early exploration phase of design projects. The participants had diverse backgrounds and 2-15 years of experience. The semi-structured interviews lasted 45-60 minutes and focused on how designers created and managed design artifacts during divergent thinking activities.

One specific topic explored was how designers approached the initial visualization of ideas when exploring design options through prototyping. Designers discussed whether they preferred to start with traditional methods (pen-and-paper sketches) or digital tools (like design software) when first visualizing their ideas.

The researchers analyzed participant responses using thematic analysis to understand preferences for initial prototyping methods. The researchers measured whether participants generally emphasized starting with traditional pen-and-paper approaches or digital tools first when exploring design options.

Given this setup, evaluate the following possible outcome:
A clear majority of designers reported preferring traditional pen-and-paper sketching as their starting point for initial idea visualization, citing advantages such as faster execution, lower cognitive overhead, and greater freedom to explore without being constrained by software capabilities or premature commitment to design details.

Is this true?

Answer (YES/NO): YES